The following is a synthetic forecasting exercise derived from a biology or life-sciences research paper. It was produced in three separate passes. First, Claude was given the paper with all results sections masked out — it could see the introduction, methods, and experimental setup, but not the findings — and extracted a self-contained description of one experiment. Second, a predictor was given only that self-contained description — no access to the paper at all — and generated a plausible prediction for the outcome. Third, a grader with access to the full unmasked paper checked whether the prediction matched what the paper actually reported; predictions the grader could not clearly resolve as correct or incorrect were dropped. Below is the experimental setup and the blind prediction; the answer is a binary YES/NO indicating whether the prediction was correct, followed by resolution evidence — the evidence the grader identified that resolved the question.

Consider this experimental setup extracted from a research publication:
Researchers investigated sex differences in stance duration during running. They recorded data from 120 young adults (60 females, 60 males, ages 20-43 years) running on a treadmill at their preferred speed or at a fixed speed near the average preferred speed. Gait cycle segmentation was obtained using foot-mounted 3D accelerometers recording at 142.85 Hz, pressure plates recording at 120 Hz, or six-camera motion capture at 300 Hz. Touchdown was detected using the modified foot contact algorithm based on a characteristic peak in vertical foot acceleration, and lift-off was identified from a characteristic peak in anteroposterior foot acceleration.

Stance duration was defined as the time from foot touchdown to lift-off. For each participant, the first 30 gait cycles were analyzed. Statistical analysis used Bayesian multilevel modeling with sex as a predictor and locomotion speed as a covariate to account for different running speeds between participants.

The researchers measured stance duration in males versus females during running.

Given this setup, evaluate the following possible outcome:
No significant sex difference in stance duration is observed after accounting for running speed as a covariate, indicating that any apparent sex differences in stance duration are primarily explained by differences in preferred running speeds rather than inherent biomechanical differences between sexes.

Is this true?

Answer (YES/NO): NO